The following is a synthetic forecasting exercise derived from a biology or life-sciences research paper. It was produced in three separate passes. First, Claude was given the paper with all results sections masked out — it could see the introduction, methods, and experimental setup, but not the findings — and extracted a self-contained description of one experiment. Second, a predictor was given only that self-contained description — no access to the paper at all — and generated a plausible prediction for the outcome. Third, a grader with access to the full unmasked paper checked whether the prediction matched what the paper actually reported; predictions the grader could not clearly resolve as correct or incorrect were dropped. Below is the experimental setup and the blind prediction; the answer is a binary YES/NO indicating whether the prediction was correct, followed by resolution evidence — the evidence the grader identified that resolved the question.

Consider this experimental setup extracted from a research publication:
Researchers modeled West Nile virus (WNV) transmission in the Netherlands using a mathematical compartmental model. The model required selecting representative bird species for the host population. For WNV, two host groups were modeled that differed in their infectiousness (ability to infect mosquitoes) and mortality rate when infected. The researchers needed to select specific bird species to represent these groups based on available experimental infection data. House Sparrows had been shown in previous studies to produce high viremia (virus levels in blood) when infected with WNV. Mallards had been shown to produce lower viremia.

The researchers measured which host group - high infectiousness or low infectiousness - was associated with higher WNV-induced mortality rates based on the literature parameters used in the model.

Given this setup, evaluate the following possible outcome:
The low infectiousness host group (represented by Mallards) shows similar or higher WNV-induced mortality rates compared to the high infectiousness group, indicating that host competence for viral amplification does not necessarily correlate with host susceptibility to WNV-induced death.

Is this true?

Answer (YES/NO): NO